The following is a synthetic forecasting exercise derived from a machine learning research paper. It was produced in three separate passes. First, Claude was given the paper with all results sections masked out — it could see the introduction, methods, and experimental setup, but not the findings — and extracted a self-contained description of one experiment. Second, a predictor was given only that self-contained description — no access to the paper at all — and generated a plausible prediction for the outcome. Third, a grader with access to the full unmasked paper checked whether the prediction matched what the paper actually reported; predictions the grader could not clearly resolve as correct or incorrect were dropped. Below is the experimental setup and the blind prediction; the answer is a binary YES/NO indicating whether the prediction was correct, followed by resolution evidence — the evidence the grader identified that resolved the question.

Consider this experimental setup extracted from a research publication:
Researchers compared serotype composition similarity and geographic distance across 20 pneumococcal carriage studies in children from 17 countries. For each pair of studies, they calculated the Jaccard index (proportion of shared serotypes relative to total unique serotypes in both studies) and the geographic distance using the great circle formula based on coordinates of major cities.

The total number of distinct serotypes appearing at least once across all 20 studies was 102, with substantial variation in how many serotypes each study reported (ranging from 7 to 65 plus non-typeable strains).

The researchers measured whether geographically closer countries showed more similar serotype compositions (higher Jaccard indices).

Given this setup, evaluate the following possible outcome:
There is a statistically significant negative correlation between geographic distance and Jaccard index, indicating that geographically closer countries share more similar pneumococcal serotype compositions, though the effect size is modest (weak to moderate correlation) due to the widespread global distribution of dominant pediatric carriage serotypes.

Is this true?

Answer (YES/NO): YES